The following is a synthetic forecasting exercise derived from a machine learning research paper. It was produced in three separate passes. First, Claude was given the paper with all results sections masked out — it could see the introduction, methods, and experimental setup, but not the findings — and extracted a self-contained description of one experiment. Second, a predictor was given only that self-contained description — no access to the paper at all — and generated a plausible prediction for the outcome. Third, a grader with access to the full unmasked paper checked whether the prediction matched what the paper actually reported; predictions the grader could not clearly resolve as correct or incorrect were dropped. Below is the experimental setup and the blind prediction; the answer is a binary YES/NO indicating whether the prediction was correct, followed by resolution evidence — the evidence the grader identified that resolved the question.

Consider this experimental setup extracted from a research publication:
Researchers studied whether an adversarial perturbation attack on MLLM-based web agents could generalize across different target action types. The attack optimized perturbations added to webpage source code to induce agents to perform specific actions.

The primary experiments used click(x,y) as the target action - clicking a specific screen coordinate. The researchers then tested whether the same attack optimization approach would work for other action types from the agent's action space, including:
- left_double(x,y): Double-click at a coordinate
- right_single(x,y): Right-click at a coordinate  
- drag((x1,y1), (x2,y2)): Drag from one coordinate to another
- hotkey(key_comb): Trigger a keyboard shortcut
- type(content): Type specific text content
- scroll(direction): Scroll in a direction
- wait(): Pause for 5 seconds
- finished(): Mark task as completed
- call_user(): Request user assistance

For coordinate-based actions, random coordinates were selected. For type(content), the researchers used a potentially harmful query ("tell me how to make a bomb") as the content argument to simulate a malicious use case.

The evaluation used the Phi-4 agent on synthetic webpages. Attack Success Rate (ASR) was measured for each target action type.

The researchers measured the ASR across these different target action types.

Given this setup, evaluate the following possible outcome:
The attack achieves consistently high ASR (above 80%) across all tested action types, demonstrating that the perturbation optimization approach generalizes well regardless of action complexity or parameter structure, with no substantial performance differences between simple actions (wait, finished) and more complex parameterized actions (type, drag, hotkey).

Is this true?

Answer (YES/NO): YES